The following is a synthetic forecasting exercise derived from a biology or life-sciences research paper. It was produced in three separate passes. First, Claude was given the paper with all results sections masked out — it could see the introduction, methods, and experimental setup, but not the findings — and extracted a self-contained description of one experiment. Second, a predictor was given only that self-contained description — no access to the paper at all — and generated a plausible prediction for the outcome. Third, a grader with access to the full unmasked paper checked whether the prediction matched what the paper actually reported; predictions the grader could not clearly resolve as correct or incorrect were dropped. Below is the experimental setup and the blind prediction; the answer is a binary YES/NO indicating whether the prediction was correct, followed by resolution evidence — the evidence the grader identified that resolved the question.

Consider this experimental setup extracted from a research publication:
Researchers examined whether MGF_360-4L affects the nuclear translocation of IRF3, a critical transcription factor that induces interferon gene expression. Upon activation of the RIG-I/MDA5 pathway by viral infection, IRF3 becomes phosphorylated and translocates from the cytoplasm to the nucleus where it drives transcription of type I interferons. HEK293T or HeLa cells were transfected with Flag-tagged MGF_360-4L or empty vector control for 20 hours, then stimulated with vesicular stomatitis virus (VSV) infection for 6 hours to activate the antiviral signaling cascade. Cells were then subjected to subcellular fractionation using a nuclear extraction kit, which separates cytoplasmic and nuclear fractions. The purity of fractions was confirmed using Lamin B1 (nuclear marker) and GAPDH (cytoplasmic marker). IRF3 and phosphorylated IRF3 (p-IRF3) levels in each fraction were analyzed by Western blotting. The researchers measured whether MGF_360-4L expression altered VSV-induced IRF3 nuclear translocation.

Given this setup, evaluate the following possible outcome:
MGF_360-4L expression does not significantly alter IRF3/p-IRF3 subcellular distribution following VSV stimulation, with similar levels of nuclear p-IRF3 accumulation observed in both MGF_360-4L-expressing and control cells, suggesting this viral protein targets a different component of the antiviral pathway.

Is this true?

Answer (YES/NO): NO